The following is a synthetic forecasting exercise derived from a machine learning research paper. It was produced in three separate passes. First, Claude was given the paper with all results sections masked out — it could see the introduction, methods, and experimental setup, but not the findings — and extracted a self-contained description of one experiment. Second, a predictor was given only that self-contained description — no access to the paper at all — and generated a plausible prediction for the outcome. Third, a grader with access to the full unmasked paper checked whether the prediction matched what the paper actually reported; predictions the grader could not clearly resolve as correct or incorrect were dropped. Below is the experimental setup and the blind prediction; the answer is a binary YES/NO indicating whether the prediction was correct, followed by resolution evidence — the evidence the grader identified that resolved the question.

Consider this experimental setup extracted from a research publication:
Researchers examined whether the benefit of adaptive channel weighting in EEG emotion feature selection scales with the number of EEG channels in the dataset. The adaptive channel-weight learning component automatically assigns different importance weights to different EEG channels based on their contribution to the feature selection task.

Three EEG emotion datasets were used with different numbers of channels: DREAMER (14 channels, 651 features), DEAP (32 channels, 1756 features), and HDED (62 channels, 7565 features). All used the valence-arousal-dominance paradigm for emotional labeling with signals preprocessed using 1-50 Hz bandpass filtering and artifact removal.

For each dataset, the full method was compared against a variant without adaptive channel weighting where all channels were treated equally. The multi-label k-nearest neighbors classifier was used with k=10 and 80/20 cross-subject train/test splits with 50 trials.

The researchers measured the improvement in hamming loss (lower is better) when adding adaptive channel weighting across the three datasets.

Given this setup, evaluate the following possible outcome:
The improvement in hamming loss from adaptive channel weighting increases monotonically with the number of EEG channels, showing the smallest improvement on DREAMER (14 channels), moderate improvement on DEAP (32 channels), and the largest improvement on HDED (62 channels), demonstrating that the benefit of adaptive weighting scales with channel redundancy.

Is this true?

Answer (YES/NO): NO